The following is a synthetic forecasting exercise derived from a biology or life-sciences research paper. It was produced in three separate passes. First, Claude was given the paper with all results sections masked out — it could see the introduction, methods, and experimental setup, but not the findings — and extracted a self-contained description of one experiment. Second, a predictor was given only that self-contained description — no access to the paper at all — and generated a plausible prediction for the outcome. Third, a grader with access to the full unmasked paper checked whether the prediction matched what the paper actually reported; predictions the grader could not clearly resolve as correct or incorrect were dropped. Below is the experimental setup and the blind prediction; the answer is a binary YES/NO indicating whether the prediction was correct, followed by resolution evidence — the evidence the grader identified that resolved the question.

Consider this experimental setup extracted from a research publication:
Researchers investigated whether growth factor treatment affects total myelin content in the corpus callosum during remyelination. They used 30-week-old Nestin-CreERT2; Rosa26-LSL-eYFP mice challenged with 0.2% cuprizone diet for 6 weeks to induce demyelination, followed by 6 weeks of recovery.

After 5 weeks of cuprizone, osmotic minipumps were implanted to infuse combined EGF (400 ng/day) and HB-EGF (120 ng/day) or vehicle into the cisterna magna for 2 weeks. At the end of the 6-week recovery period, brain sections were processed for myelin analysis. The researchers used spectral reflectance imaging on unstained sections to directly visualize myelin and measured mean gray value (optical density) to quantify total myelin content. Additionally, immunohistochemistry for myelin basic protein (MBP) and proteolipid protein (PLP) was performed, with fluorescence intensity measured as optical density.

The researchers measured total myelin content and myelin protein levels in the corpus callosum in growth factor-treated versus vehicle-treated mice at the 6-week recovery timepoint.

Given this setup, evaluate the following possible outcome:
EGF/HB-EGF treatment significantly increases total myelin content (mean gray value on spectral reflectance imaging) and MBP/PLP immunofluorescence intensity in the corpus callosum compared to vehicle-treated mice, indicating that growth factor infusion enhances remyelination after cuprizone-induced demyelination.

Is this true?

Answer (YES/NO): NO